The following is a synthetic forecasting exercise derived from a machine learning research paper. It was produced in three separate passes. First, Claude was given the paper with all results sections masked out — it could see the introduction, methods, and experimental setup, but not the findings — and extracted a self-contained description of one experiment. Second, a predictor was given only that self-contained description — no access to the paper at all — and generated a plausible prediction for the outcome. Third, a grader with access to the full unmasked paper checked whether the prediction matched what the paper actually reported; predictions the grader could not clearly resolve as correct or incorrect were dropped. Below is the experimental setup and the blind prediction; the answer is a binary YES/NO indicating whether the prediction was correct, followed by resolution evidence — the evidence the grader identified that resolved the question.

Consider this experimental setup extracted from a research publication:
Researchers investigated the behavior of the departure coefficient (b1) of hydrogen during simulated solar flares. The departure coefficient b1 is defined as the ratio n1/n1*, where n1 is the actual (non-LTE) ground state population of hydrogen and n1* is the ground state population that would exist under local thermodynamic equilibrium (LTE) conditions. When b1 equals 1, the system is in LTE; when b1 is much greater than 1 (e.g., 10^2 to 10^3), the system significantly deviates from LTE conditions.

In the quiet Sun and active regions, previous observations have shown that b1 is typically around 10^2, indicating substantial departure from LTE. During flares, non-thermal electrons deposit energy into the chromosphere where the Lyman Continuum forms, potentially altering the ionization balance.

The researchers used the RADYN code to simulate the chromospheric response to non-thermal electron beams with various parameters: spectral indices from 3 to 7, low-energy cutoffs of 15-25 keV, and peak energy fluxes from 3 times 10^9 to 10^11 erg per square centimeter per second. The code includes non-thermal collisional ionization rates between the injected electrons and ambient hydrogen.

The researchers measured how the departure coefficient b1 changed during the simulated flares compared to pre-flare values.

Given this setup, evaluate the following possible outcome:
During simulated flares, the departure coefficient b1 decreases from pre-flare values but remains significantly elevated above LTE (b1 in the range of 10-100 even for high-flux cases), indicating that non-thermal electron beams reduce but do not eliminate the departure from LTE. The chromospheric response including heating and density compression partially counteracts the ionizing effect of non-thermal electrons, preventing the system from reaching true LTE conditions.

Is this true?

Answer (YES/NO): NO